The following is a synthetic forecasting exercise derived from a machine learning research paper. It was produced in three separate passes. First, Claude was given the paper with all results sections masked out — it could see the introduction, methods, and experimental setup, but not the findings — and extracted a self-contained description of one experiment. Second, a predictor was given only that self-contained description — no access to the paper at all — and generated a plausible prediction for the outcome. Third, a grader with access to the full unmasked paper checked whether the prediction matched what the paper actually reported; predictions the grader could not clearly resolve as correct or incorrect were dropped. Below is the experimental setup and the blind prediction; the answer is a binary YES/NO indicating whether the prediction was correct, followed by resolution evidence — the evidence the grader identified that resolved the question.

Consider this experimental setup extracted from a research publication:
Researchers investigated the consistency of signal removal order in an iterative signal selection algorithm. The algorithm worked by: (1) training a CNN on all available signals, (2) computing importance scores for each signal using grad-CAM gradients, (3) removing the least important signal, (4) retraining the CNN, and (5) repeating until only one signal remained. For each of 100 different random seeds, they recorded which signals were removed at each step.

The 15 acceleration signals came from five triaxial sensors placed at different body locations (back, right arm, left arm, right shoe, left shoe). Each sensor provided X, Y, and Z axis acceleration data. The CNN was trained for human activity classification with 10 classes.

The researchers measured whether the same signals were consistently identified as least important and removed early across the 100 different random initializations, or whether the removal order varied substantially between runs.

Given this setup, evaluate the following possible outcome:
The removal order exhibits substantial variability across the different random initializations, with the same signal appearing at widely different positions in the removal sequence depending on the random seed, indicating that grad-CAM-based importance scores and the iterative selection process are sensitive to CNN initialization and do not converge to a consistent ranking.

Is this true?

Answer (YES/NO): NO